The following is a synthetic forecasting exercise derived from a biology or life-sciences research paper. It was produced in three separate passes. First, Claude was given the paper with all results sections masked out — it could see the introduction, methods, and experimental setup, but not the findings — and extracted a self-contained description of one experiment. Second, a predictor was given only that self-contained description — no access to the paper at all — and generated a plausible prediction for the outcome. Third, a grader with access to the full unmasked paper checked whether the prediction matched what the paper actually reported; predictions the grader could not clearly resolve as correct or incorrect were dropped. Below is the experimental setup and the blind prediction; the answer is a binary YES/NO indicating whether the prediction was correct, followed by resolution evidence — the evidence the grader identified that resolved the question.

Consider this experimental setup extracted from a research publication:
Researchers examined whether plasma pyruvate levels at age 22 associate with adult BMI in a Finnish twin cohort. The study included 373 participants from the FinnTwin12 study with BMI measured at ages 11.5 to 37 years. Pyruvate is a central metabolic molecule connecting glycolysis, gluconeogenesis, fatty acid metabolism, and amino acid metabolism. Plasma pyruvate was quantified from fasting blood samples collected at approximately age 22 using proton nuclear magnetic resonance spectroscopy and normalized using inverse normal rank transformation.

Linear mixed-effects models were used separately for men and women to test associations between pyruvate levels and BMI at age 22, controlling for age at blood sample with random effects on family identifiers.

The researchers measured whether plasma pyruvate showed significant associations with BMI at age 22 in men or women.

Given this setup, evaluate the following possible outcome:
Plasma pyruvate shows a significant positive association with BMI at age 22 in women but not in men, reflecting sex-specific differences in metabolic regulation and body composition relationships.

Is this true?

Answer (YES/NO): YES